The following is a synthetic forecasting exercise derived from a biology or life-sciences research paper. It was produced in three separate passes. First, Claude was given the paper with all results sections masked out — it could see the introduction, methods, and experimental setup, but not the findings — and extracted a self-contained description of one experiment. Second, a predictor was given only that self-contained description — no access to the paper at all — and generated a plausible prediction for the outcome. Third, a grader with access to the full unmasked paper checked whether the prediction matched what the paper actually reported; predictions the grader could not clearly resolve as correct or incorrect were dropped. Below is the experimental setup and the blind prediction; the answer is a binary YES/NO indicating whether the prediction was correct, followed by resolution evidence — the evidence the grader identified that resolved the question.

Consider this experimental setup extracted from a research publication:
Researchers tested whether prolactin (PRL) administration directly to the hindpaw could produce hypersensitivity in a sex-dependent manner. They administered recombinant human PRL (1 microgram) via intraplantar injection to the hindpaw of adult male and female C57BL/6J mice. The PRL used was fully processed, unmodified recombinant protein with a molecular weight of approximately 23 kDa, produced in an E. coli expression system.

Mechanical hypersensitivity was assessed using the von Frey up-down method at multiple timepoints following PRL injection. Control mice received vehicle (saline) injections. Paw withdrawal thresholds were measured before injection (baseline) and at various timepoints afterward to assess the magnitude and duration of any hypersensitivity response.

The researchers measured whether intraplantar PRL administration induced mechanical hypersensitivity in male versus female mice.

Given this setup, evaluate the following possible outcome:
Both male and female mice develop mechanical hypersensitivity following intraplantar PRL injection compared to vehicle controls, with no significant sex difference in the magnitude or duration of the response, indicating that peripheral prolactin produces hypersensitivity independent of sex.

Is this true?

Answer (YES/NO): NO